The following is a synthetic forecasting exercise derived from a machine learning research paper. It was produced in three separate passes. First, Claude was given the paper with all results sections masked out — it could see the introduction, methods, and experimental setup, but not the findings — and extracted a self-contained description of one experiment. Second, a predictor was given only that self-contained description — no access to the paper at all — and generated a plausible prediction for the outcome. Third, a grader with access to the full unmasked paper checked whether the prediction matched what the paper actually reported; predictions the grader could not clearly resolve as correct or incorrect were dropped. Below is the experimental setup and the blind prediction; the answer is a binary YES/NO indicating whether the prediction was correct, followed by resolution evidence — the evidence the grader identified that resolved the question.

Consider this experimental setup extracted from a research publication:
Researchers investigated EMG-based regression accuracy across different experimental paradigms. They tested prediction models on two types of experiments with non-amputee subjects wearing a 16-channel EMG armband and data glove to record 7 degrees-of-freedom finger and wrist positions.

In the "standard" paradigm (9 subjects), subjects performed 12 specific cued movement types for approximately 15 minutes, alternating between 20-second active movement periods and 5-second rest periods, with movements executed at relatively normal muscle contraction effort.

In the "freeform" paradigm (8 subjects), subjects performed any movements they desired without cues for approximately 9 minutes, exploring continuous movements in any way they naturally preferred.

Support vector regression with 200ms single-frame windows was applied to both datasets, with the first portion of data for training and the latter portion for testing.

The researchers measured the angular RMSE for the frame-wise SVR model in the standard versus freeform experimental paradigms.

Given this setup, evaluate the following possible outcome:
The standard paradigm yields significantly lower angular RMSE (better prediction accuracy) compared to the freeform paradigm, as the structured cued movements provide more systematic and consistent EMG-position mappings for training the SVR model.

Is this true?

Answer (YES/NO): YES